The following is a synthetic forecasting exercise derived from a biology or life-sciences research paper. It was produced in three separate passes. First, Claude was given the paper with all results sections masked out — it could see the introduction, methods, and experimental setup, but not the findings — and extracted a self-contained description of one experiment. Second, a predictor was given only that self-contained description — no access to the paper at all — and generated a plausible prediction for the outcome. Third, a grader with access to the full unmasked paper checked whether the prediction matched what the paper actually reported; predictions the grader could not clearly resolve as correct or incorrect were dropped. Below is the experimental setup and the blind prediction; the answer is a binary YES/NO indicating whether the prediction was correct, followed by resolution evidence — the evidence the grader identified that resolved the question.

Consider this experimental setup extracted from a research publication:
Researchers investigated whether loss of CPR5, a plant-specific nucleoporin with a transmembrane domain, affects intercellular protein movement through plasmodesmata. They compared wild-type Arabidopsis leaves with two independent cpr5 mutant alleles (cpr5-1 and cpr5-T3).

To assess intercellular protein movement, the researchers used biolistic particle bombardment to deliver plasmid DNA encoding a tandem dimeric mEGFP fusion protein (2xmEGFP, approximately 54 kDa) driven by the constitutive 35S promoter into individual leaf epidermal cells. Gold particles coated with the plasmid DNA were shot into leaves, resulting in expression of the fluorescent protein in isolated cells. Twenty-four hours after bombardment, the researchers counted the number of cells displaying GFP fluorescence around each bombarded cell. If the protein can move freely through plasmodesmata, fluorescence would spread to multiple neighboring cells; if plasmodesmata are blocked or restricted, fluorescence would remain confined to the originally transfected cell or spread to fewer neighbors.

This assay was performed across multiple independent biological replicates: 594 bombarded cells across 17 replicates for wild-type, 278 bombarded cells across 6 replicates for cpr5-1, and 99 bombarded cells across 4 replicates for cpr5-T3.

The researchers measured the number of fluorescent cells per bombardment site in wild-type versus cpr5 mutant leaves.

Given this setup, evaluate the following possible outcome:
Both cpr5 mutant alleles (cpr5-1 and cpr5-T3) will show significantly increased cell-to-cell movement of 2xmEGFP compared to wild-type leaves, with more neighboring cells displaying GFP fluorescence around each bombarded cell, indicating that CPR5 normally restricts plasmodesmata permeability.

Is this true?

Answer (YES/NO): NO